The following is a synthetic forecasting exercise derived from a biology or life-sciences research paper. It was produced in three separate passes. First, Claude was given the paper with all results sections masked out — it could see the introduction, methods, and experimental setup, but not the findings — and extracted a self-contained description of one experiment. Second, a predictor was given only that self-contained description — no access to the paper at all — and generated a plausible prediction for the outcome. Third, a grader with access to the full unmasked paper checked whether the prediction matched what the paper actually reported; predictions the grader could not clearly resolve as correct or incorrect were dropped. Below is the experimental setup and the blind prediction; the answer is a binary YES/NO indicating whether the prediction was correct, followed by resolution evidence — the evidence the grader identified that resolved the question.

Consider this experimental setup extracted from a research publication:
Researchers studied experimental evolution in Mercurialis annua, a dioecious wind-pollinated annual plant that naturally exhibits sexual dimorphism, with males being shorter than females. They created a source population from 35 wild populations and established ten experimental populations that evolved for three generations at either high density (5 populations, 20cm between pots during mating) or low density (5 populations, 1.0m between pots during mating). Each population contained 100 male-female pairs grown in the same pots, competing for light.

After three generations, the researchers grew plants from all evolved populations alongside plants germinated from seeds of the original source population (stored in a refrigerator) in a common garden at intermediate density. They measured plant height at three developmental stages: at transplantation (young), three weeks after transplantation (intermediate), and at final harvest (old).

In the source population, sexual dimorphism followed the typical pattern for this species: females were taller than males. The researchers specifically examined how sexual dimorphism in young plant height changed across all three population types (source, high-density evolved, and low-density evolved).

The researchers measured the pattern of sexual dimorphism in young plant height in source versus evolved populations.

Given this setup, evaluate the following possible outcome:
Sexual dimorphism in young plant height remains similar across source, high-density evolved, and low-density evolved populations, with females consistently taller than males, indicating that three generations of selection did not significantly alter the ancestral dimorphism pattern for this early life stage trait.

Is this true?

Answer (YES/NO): NO